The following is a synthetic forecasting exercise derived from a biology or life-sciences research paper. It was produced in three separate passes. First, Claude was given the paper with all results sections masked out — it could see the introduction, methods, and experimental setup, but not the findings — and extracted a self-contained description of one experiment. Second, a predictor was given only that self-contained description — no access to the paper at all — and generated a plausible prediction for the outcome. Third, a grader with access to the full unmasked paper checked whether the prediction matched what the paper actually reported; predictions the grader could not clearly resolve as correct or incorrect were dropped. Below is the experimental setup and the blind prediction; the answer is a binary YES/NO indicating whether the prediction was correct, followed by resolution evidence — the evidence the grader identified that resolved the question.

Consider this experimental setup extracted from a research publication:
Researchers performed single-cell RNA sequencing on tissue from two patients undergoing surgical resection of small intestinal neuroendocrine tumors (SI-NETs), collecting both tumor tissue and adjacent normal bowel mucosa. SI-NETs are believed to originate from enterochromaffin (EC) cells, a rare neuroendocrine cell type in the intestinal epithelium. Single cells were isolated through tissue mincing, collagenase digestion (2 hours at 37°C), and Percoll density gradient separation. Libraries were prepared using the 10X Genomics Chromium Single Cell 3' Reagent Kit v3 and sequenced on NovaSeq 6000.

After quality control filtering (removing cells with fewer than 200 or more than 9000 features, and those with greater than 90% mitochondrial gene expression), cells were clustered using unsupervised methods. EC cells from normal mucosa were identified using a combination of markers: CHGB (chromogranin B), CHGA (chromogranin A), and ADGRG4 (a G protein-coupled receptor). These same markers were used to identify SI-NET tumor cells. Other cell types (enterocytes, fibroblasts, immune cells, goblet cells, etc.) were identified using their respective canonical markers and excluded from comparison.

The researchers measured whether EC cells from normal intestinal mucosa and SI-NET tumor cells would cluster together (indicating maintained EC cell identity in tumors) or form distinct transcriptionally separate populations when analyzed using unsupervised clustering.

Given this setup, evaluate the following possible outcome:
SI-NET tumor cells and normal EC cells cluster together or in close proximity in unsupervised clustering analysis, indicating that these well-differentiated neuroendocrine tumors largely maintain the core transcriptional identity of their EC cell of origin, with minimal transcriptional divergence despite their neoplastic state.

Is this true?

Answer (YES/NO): NO